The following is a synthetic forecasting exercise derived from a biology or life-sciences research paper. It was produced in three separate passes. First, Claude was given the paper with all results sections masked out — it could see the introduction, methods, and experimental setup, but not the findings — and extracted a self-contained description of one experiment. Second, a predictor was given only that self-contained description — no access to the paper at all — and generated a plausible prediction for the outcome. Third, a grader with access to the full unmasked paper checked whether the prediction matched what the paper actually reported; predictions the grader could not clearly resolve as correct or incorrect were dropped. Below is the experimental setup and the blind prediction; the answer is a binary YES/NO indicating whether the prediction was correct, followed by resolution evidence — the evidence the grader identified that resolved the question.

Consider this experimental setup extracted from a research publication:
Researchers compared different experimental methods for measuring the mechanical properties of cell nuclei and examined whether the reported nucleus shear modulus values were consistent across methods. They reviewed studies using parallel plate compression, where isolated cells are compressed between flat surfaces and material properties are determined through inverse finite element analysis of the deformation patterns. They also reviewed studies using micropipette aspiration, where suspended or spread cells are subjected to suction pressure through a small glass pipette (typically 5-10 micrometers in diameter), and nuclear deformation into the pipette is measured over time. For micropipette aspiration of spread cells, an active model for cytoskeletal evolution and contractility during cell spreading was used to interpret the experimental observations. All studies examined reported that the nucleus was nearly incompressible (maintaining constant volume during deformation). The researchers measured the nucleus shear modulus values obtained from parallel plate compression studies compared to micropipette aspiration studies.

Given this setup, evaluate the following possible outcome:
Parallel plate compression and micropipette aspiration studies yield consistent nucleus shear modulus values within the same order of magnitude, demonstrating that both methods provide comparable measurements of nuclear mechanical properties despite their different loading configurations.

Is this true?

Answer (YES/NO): NO